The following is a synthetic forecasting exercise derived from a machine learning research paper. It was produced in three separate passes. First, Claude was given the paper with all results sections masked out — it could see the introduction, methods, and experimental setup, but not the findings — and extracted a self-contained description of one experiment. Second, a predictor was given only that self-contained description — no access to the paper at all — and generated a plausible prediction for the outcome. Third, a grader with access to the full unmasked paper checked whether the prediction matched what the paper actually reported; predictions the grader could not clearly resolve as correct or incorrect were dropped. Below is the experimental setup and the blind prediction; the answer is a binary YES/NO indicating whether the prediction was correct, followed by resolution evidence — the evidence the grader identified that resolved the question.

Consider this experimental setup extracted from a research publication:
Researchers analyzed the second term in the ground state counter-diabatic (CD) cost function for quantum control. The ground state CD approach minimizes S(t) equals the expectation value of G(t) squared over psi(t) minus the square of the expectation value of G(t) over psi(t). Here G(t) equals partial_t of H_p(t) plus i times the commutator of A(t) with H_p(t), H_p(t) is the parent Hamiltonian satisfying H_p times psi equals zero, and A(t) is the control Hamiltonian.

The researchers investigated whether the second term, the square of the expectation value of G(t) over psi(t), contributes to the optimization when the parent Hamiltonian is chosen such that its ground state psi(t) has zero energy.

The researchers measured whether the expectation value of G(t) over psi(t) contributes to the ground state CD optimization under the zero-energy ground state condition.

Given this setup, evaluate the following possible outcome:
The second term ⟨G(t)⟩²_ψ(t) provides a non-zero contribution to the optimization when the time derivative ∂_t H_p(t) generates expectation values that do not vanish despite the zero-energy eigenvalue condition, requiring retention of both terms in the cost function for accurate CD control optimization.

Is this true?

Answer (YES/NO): NO